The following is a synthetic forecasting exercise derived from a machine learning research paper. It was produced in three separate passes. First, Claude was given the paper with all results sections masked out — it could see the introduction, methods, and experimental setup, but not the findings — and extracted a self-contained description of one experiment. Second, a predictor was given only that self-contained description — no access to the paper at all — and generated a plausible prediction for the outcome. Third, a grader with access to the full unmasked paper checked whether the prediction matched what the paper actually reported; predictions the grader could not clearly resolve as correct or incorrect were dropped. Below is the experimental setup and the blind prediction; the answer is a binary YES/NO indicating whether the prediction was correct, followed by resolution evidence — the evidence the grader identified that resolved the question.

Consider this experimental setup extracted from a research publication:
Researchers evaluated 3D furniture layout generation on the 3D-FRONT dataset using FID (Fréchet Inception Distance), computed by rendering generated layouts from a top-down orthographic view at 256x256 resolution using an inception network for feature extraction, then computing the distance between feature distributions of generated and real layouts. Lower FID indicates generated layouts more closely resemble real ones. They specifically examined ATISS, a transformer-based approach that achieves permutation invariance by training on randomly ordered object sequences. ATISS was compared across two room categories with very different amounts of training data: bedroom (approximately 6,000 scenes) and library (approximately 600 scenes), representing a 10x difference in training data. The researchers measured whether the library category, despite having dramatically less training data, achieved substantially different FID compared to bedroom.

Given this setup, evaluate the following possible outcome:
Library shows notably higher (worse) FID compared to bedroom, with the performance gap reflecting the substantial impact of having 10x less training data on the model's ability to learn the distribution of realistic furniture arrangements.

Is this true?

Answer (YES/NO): NO